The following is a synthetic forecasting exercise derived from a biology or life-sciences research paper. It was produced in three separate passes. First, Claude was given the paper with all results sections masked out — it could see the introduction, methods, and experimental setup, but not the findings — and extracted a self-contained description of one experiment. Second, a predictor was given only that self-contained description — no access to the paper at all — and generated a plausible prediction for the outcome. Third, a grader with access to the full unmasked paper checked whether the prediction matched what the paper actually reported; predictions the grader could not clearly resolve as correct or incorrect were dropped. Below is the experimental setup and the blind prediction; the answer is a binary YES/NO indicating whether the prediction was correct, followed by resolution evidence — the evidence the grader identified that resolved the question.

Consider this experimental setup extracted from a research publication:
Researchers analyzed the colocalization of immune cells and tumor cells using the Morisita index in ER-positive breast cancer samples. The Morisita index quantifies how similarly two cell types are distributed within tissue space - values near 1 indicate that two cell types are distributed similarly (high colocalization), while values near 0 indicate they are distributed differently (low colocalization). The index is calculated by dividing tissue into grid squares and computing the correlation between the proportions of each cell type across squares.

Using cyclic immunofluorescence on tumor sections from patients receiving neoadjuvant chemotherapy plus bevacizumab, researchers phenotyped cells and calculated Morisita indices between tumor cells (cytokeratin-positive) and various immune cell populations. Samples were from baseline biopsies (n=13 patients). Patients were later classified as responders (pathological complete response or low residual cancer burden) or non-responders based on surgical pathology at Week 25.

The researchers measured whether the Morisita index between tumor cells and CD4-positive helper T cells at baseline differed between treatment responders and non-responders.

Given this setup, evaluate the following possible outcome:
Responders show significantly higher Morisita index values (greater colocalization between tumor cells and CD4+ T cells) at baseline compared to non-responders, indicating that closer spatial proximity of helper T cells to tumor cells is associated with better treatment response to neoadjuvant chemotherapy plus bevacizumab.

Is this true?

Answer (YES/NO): NO